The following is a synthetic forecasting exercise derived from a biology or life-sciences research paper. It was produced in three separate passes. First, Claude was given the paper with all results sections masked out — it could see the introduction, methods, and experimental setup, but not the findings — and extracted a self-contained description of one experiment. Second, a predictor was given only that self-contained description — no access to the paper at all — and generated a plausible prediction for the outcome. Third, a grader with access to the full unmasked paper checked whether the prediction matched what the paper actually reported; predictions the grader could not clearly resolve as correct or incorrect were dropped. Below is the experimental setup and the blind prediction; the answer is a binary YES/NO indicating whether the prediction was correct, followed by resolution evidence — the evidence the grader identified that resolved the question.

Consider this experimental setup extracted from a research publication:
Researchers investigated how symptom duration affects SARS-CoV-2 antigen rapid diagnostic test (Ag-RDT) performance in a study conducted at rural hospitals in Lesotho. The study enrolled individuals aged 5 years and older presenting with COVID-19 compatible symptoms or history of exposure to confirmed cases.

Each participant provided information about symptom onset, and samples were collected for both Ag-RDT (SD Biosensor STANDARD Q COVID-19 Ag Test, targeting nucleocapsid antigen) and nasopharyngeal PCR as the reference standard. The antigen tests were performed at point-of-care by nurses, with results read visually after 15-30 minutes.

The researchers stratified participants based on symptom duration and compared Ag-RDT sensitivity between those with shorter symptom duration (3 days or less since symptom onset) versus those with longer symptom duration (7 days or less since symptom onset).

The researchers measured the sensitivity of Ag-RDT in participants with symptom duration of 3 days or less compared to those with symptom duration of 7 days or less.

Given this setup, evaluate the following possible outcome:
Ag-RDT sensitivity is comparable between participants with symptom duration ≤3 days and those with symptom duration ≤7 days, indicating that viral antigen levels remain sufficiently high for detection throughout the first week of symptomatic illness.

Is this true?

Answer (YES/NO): NO